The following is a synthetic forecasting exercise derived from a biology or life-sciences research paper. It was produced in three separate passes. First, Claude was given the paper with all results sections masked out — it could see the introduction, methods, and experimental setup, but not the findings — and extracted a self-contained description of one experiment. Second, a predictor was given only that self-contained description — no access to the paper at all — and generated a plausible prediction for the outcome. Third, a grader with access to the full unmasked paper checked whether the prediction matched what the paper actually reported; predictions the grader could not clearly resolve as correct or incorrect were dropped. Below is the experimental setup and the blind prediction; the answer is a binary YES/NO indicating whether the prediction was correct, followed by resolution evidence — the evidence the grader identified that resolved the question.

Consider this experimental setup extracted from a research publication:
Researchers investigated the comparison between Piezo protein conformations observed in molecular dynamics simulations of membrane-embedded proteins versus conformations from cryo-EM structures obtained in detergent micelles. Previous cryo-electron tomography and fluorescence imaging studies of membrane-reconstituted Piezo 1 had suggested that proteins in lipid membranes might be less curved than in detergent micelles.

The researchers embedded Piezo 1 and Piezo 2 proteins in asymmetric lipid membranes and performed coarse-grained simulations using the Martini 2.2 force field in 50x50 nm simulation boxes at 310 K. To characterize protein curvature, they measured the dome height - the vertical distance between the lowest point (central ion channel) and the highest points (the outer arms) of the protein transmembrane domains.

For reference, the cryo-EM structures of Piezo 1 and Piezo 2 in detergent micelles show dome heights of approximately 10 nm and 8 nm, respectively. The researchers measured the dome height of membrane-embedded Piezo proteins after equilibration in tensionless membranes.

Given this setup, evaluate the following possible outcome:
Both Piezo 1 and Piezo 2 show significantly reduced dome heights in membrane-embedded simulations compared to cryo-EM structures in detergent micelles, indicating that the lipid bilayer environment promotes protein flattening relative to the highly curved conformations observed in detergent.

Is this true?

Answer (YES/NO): YES